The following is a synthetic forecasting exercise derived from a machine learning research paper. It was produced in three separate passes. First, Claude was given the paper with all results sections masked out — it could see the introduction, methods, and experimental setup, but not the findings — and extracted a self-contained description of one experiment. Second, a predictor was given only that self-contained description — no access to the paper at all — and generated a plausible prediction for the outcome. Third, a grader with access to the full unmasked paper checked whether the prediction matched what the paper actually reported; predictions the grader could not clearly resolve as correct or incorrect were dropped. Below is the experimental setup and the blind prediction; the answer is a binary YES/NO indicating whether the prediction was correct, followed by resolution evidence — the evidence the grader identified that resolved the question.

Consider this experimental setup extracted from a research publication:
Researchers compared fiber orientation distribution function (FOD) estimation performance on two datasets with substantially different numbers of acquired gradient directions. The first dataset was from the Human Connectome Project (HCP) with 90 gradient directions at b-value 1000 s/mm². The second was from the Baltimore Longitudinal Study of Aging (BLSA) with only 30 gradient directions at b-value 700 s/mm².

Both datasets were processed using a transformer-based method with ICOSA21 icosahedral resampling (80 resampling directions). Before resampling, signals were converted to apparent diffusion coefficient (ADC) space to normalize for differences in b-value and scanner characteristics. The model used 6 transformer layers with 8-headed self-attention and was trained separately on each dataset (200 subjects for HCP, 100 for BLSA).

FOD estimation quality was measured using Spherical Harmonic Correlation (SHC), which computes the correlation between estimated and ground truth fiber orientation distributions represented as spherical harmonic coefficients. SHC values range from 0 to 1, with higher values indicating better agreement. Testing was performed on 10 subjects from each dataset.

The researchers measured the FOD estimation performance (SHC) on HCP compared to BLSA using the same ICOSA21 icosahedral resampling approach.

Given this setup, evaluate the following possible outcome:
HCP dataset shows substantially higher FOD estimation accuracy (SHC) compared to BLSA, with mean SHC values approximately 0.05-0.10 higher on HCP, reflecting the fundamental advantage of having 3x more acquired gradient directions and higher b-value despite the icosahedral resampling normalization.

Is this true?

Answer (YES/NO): NO